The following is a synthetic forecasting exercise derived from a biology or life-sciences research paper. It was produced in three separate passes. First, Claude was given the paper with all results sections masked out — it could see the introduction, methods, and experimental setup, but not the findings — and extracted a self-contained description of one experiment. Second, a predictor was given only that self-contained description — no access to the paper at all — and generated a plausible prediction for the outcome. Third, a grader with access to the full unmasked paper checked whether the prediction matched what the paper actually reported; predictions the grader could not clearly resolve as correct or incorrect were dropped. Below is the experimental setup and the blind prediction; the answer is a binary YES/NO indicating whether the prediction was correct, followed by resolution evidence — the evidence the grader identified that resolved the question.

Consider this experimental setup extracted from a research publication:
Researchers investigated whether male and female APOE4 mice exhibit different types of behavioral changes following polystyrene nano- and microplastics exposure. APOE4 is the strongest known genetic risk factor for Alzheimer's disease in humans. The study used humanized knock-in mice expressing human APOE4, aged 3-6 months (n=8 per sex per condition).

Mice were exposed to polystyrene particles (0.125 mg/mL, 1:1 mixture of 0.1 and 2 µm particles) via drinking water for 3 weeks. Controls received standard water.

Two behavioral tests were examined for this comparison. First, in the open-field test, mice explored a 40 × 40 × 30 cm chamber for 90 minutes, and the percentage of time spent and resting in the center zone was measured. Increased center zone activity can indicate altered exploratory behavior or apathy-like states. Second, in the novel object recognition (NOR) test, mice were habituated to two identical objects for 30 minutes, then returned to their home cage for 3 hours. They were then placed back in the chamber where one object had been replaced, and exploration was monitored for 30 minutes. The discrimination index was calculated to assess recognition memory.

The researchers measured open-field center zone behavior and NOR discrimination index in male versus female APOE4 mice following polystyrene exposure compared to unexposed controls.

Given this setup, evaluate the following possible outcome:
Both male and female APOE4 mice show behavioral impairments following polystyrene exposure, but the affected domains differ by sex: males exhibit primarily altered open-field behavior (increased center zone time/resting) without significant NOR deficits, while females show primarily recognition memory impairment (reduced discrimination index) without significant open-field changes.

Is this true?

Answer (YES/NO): YES